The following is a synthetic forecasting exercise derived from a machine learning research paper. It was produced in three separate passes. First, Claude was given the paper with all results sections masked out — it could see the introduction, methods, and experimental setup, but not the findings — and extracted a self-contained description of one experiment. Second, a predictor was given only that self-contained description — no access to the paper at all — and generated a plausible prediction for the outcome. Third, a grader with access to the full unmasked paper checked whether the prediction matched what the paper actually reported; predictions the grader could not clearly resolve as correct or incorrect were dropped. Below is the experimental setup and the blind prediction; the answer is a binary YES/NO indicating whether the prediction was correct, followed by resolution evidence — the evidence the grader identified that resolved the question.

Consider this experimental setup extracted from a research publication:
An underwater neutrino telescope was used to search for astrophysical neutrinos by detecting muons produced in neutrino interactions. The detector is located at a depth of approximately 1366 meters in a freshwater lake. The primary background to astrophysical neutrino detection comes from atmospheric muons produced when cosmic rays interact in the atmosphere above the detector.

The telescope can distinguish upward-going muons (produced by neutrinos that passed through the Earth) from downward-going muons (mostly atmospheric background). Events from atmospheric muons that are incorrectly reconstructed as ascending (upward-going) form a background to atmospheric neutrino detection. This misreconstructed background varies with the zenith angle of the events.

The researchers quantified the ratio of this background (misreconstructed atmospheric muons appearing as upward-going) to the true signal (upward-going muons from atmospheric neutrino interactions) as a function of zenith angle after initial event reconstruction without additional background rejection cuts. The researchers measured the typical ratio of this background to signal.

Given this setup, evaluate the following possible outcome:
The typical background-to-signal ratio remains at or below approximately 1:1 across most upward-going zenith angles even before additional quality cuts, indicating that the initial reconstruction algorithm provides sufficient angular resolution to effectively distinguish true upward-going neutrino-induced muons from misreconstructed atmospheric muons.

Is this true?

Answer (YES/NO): NO